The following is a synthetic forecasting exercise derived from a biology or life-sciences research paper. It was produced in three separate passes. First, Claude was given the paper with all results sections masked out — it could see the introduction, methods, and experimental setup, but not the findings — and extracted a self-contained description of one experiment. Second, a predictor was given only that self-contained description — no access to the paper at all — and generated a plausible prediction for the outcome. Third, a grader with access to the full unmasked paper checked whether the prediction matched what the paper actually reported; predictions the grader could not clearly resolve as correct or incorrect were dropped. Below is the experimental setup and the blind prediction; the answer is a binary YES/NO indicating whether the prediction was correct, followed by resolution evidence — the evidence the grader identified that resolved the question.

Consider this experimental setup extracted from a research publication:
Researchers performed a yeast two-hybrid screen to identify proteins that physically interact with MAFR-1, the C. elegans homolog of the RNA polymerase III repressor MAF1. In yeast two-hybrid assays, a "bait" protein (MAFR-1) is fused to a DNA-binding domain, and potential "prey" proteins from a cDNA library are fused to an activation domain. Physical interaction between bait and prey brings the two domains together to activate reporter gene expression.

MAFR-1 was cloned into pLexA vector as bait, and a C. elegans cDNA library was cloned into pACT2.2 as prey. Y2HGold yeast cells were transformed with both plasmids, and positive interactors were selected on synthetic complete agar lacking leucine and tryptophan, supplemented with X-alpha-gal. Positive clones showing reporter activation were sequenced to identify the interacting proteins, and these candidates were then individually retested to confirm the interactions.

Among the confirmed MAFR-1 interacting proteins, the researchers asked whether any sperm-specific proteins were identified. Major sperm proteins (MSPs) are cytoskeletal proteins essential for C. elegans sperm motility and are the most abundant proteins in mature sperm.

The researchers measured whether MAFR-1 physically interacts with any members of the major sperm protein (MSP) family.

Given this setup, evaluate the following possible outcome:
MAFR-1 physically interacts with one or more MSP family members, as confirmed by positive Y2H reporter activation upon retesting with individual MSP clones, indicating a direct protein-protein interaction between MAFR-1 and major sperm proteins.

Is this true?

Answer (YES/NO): YES